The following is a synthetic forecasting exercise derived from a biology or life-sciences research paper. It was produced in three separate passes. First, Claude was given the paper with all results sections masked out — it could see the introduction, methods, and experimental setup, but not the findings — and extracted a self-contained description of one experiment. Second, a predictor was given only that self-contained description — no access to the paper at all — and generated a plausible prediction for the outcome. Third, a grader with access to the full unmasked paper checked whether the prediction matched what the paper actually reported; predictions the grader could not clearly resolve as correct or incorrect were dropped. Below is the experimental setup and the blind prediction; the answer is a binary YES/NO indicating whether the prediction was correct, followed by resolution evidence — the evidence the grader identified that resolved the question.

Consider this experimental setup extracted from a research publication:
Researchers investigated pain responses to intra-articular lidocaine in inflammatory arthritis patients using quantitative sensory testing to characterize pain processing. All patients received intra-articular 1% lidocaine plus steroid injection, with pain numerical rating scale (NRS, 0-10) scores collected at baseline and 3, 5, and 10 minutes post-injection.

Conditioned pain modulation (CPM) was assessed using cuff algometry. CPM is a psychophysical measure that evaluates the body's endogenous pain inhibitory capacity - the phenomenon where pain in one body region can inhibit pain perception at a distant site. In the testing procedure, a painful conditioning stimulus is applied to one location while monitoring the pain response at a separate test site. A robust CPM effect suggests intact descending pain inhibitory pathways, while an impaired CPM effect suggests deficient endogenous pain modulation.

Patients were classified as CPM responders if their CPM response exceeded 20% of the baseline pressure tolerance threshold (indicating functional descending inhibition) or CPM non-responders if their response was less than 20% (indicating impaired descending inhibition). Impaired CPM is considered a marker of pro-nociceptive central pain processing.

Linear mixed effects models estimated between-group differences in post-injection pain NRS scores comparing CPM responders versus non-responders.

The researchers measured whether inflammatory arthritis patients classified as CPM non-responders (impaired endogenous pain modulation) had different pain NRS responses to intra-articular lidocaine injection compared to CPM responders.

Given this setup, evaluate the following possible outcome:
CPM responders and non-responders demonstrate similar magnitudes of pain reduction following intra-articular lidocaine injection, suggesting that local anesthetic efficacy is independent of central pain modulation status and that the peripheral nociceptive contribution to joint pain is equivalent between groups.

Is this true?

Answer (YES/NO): YES